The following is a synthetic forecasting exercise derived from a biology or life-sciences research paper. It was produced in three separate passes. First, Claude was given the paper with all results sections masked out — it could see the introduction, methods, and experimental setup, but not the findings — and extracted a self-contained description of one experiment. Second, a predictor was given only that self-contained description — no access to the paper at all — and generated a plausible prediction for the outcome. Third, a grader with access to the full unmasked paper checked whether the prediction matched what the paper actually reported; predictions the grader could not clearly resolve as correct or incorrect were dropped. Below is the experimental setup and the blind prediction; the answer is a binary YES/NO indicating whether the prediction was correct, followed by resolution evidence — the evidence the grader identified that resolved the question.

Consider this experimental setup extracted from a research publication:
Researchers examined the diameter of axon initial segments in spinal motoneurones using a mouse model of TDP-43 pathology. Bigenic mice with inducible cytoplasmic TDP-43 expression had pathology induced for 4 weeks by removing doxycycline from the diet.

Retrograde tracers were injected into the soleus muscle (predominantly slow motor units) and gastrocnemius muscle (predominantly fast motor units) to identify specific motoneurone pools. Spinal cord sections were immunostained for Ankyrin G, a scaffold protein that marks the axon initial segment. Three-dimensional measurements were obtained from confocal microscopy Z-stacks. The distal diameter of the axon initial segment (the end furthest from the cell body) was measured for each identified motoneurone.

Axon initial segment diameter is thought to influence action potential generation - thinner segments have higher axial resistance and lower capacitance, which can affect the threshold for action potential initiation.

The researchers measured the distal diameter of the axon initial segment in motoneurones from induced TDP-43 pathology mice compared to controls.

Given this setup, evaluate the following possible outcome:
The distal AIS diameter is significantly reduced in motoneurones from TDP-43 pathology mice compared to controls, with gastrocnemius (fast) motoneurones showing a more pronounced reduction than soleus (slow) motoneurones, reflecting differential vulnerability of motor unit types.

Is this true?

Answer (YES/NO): NO